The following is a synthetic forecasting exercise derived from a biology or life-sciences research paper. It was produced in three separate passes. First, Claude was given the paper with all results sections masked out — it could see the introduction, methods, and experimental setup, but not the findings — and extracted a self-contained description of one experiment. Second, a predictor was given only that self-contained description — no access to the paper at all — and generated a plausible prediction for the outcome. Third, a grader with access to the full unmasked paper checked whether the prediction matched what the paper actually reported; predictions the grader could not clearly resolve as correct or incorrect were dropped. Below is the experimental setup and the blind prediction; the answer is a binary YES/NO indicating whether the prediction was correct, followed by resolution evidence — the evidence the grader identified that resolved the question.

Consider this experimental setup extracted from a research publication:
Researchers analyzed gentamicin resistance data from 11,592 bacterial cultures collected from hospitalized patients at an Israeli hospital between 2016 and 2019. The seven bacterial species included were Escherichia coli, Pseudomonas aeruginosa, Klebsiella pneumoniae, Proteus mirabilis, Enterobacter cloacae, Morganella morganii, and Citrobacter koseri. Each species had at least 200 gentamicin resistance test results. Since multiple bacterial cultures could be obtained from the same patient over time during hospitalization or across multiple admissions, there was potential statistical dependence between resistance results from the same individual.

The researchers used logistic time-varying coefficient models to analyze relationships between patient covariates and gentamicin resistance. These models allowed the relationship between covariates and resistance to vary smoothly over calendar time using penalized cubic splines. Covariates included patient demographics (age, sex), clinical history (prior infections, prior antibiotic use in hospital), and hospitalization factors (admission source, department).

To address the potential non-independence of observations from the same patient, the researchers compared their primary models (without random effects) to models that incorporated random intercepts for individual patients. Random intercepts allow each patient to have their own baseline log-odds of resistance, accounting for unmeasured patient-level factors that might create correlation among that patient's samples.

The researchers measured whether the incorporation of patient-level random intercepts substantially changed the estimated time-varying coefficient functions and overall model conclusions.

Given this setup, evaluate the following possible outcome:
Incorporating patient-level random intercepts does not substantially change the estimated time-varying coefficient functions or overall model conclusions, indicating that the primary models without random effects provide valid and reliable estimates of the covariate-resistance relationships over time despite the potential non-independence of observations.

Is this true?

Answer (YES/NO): YES